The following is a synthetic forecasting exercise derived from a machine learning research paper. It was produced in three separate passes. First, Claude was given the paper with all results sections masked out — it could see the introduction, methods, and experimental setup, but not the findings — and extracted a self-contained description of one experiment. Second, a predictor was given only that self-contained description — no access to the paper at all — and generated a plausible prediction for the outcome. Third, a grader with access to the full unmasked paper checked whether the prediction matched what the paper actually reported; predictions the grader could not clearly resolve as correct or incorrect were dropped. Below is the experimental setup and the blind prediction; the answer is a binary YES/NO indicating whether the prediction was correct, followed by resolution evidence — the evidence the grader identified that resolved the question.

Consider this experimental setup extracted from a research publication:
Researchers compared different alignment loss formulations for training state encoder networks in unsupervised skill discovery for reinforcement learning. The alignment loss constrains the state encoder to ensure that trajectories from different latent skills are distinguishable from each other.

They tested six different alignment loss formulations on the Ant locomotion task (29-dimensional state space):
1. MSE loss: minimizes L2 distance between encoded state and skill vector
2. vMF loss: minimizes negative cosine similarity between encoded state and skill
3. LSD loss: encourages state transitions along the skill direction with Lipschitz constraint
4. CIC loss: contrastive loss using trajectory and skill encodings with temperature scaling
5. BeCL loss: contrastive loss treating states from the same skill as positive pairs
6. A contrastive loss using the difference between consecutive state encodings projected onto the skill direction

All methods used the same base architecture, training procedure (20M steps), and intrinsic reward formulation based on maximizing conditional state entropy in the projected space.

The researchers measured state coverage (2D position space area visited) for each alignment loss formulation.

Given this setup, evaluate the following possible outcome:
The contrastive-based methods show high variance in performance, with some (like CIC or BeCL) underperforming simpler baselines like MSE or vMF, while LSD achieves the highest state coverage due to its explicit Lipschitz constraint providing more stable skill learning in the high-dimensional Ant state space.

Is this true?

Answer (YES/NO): NO